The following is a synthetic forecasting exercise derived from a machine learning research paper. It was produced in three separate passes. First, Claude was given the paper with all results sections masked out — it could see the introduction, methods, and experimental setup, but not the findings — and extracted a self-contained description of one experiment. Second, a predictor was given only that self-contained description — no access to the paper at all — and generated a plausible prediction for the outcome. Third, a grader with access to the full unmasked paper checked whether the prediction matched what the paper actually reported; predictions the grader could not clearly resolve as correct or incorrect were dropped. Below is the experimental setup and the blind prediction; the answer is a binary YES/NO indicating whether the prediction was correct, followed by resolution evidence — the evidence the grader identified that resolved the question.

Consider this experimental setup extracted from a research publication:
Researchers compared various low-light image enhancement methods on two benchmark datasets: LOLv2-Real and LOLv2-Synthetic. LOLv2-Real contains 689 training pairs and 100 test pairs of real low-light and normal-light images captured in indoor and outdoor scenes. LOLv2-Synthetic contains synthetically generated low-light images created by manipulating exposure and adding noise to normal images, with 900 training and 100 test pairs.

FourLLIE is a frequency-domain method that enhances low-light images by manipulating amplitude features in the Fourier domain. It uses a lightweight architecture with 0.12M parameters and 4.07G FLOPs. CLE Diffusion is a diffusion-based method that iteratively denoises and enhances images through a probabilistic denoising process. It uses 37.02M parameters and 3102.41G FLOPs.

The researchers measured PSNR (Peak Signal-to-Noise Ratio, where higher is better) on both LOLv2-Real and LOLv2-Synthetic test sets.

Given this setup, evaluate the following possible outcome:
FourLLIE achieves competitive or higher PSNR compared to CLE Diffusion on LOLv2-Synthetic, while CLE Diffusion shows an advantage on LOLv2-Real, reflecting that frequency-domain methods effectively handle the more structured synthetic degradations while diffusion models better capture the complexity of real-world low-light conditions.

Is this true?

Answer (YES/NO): NO